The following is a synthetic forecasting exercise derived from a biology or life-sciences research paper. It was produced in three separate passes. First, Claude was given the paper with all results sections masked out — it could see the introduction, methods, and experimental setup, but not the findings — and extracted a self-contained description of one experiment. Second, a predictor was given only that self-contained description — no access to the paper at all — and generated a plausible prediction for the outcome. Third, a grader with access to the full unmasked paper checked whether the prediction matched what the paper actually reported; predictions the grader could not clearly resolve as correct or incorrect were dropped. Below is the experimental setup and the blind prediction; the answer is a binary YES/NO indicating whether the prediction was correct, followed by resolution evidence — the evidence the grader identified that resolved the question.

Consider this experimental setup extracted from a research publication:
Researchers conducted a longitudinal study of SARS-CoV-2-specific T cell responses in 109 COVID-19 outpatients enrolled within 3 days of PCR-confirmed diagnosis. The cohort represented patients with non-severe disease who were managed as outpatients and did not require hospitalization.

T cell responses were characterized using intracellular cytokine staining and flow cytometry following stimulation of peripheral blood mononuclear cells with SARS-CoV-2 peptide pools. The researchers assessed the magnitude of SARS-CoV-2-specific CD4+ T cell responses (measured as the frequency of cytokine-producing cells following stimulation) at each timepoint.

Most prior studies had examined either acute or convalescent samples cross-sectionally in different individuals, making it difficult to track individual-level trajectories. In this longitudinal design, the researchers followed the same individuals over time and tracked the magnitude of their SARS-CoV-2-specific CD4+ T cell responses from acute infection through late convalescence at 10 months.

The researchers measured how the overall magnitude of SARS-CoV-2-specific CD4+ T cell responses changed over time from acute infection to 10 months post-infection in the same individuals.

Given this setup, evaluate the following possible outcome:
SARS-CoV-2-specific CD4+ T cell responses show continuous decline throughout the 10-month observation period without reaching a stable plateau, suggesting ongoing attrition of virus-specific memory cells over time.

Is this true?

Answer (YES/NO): NO